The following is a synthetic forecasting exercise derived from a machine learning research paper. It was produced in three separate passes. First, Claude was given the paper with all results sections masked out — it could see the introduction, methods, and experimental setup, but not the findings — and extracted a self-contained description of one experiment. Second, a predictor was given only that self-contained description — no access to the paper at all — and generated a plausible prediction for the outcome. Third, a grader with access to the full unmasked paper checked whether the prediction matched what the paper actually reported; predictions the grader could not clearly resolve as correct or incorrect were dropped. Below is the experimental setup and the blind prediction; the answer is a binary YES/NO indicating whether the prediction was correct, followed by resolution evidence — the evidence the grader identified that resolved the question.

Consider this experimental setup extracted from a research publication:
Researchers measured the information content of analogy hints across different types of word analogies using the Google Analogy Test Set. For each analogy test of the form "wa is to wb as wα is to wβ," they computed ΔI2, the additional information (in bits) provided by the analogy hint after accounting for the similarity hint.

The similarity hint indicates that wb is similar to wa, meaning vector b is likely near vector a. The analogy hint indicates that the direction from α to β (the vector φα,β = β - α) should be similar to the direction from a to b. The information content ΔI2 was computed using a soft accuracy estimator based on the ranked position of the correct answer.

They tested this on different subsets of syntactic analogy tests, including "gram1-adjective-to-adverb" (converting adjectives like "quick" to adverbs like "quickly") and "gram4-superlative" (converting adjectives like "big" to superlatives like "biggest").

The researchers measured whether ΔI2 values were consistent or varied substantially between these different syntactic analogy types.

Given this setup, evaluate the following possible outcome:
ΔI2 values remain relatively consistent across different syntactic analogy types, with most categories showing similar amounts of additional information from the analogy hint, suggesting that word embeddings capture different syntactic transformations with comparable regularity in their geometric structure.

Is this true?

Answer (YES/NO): NO